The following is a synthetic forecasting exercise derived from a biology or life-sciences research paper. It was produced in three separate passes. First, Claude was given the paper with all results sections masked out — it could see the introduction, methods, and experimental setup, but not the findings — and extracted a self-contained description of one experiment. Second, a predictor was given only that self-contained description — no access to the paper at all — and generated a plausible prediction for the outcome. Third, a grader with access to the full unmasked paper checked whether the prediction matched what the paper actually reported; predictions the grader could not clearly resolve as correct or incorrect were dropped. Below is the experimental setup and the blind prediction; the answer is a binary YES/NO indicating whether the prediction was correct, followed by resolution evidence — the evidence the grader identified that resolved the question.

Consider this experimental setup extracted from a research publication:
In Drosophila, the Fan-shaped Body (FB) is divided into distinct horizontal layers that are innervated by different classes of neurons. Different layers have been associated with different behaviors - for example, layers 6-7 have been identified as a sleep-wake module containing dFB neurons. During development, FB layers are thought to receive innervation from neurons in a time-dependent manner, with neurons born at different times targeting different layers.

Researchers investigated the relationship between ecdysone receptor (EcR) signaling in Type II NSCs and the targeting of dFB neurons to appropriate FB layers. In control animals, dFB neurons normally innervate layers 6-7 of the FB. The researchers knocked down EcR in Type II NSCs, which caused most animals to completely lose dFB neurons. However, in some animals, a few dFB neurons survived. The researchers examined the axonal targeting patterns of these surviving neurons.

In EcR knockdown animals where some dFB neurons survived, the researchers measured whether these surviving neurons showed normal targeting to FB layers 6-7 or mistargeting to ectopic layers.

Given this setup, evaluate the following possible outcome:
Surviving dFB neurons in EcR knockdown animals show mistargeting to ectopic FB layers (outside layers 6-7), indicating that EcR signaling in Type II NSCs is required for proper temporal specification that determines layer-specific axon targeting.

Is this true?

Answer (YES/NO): YES